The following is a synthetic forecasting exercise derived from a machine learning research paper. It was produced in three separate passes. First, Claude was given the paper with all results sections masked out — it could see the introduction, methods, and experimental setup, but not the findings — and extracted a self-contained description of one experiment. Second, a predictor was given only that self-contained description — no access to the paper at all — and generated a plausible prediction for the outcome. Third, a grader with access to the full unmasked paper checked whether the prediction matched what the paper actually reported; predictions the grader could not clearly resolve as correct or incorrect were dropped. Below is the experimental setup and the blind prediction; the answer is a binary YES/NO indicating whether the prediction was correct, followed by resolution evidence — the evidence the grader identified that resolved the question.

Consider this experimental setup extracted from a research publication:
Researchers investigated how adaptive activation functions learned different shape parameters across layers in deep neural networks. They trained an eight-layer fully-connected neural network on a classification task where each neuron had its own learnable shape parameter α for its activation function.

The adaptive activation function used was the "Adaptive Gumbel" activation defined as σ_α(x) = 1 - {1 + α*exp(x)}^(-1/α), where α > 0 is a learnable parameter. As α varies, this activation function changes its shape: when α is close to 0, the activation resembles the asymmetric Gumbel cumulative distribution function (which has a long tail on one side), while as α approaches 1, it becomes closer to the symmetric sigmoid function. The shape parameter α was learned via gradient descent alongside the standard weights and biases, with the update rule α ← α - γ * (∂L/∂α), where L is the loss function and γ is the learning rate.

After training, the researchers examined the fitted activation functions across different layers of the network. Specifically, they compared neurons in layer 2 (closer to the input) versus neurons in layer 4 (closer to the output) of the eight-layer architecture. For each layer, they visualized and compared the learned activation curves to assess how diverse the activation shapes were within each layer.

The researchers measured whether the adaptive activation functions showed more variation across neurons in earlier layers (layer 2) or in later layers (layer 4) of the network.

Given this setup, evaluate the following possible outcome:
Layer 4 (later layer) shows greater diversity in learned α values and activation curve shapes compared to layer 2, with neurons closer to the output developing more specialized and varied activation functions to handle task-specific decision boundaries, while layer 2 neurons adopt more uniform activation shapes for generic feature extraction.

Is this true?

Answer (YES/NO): NO